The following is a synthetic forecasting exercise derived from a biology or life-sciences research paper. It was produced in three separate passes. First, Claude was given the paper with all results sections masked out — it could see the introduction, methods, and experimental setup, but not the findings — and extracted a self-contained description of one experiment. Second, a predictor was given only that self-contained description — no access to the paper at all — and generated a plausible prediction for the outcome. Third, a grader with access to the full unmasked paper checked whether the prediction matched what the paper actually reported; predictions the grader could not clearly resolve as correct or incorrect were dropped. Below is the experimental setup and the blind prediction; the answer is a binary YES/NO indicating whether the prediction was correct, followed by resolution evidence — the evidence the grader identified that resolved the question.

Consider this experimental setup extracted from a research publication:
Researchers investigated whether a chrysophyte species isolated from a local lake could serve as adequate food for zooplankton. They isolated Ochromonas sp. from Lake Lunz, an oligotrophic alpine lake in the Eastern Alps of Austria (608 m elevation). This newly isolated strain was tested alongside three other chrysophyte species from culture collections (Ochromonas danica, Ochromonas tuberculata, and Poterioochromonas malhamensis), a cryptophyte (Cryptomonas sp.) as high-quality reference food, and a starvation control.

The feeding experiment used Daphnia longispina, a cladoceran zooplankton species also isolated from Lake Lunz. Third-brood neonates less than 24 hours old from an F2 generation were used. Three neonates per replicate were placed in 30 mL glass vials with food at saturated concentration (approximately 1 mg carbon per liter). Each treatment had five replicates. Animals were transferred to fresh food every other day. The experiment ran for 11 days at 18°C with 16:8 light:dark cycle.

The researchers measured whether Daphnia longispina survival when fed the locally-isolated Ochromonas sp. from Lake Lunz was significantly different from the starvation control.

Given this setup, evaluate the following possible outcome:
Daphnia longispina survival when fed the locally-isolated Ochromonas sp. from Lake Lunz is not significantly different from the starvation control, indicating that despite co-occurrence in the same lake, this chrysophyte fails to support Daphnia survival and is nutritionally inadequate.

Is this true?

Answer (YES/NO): NO